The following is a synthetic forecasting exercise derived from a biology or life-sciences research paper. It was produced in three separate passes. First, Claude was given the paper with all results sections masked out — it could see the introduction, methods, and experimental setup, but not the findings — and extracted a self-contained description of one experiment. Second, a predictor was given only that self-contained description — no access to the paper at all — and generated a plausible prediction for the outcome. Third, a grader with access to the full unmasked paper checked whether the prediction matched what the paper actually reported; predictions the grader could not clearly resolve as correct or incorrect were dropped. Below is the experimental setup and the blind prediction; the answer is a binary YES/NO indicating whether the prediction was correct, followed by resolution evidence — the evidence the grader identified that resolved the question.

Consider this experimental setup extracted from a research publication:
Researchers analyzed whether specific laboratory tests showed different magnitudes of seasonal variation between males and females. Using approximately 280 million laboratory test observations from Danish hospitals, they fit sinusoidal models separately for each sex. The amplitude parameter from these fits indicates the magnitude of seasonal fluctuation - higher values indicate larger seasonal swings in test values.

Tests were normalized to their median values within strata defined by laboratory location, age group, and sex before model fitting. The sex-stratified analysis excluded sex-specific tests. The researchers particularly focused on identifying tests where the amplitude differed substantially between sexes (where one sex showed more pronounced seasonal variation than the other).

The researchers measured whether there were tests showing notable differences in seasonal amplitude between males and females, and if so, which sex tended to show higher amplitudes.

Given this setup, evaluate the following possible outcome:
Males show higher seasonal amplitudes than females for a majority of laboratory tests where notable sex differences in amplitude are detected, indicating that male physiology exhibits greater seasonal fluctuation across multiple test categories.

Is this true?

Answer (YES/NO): NO